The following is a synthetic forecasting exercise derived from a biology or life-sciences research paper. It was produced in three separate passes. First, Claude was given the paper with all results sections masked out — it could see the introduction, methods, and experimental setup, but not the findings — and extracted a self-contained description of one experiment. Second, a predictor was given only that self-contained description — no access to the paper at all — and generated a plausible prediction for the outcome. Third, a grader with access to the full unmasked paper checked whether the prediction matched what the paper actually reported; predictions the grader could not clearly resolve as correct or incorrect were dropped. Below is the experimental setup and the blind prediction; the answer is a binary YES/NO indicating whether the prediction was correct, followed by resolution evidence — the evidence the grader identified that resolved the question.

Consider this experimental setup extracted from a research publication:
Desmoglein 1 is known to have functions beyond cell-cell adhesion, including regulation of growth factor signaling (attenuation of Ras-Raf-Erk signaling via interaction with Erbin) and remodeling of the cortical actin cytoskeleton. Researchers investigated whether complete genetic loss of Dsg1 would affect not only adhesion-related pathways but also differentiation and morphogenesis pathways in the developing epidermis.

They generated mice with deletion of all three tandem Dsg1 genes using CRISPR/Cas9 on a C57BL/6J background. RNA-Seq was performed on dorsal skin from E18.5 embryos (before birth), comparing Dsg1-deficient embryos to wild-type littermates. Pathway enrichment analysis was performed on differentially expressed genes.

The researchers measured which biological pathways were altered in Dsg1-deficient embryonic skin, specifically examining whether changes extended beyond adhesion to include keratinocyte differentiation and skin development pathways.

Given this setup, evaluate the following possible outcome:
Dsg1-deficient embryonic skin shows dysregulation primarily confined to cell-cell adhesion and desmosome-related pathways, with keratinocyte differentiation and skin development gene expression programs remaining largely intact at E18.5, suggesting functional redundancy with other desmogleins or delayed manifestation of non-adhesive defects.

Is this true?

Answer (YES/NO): NO